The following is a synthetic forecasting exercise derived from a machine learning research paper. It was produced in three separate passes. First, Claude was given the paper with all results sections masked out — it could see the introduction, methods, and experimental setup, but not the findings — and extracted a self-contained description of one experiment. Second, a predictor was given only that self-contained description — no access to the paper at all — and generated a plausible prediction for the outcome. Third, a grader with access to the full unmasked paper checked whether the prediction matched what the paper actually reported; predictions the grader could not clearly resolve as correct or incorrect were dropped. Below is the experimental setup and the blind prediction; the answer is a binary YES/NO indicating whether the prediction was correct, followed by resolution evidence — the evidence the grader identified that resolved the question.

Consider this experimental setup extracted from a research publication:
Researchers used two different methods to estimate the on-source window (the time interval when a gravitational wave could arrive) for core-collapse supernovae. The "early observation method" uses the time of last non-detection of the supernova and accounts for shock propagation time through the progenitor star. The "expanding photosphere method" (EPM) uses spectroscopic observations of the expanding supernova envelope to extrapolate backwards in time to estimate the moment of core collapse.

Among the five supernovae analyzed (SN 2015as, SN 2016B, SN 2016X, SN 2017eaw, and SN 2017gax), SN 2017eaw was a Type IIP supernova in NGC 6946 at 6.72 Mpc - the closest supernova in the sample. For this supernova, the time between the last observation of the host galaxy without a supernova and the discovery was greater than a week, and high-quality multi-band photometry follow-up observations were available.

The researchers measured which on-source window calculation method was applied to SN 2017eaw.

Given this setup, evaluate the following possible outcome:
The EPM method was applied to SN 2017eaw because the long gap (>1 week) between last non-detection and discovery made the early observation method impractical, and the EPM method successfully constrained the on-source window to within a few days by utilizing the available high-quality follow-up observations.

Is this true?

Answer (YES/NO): YES